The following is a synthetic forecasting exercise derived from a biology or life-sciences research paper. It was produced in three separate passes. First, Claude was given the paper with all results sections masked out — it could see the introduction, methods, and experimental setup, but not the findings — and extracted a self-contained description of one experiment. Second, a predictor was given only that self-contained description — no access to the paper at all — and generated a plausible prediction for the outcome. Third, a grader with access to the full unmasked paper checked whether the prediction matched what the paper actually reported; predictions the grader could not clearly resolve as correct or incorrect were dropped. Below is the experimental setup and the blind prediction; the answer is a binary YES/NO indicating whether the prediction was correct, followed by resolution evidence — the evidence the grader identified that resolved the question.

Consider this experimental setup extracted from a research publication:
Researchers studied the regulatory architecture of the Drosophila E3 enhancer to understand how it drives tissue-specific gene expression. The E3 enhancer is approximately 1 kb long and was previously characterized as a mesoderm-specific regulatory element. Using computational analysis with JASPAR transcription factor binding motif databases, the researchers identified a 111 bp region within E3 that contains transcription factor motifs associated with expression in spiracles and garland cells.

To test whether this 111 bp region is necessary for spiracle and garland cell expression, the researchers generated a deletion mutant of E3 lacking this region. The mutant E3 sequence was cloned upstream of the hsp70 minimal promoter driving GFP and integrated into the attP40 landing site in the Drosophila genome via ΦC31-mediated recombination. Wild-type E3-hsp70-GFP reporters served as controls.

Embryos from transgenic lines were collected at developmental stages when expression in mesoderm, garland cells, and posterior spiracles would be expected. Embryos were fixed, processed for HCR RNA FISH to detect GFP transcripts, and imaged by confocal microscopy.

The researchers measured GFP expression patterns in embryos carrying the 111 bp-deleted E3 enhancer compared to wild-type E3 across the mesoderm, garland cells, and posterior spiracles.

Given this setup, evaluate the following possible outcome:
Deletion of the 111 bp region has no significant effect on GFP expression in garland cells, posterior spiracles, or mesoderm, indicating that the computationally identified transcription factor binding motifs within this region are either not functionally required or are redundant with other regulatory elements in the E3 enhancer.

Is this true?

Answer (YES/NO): NO